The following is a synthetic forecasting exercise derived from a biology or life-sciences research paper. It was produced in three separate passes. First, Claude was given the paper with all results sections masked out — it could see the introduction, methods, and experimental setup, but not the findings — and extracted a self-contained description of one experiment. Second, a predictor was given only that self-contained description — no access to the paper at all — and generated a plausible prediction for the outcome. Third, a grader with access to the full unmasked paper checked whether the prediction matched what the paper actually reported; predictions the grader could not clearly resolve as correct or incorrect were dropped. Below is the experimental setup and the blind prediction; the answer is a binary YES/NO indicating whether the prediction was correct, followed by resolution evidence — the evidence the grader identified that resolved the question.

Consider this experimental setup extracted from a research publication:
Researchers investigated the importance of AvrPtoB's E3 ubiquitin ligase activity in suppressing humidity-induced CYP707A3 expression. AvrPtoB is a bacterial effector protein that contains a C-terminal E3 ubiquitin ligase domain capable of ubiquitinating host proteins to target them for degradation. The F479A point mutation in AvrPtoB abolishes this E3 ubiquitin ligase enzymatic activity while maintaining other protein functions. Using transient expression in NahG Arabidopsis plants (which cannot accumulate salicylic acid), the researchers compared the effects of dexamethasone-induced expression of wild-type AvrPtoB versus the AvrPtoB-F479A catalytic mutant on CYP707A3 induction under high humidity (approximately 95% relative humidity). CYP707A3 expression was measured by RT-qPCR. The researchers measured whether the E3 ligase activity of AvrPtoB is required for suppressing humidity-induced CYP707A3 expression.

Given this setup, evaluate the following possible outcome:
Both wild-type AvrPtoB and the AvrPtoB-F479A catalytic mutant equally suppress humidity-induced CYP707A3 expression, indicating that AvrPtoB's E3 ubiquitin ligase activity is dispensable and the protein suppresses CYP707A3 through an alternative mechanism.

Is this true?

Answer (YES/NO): YES